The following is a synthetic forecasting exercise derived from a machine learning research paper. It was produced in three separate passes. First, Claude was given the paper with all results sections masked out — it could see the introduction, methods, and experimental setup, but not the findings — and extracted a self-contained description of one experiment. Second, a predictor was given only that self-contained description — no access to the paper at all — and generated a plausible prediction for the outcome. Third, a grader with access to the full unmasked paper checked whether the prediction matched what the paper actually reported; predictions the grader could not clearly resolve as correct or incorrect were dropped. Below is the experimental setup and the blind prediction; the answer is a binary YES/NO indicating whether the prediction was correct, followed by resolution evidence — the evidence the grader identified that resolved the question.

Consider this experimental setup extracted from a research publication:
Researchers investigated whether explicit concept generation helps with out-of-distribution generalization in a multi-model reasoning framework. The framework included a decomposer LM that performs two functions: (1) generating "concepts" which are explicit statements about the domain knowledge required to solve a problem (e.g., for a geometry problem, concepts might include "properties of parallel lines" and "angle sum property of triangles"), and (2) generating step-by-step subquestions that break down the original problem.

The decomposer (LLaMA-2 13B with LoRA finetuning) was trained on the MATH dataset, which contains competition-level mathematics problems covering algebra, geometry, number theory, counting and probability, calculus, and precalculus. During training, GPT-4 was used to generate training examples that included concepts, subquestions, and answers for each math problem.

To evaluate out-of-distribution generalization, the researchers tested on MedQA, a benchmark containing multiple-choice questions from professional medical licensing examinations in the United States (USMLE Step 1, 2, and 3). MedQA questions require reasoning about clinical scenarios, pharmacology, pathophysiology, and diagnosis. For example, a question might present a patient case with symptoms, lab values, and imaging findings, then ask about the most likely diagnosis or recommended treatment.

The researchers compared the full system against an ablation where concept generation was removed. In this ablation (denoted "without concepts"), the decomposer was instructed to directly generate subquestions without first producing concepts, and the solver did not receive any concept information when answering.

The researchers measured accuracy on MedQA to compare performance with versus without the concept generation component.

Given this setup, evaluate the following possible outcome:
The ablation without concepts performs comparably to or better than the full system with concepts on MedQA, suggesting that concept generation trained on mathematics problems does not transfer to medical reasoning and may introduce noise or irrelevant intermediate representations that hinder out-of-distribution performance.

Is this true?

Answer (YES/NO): NO